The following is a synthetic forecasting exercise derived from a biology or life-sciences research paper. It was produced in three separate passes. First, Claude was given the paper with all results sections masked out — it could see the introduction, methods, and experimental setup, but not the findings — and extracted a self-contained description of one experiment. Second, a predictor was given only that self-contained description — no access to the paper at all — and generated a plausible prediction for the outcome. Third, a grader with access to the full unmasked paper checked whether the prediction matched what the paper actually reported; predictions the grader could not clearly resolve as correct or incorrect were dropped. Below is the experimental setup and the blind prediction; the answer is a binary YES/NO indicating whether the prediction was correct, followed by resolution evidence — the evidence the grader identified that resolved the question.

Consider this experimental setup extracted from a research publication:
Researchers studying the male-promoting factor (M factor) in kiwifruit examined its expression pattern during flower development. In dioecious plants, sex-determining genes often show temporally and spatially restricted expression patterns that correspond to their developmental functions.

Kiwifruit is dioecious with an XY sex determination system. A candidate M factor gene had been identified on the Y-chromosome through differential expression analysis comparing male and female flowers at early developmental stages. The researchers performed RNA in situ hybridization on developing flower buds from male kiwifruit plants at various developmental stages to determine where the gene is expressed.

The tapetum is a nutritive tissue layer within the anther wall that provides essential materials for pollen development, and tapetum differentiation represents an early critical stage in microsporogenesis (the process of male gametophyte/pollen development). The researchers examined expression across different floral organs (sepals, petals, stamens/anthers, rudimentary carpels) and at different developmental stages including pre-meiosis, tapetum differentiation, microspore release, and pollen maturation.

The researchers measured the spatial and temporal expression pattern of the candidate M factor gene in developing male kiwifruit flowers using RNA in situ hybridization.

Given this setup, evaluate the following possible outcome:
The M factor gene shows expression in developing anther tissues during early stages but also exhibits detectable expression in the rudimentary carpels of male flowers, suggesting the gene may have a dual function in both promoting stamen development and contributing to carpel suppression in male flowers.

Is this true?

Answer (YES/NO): NO